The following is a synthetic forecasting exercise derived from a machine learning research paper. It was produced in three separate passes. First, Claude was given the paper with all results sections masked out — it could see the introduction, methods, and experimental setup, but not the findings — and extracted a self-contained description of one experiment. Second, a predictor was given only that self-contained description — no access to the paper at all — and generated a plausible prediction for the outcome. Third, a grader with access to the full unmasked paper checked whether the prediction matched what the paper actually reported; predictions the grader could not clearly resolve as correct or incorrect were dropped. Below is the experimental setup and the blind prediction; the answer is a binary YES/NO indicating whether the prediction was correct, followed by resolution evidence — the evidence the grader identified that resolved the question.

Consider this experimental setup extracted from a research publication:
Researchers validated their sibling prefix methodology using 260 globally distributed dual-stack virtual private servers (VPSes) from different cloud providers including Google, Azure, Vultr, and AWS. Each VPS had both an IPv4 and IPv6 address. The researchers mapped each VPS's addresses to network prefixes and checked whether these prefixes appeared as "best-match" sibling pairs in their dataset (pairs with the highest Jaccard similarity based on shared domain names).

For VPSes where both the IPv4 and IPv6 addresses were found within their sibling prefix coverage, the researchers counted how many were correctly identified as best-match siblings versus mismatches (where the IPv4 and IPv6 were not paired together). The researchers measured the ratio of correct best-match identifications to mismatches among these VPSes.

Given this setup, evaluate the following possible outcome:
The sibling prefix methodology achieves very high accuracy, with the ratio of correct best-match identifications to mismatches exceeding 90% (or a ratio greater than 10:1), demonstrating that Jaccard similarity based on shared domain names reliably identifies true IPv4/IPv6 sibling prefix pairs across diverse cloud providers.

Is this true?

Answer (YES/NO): NO